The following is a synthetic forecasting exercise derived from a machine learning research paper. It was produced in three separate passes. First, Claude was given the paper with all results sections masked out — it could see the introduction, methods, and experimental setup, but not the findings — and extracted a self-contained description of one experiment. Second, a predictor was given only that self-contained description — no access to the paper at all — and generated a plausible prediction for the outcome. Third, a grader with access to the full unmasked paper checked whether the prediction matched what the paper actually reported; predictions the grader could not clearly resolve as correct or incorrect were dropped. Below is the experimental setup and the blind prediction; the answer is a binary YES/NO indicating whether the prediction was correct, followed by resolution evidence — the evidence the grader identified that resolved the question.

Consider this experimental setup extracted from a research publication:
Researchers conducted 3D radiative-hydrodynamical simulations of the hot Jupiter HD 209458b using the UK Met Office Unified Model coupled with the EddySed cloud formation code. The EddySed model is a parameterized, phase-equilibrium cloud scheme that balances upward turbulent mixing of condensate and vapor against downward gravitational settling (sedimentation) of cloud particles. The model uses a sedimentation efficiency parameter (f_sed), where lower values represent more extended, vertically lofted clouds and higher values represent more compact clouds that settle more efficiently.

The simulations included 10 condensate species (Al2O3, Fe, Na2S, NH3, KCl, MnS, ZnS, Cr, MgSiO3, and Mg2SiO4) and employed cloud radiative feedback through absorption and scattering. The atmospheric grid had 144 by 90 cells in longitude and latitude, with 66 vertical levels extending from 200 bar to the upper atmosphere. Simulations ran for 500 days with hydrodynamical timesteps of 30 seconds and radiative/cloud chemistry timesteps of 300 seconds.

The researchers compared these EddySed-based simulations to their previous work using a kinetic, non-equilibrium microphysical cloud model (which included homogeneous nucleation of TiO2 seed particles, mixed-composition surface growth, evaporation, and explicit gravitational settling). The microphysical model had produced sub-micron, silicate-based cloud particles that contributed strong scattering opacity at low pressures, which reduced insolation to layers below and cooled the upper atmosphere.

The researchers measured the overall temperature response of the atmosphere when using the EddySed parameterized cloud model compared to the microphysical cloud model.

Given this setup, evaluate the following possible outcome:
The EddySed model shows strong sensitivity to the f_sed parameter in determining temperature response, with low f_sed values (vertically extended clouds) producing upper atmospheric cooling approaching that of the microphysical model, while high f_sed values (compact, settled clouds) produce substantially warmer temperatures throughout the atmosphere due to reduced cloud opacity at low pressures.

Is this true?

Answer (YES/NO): NO